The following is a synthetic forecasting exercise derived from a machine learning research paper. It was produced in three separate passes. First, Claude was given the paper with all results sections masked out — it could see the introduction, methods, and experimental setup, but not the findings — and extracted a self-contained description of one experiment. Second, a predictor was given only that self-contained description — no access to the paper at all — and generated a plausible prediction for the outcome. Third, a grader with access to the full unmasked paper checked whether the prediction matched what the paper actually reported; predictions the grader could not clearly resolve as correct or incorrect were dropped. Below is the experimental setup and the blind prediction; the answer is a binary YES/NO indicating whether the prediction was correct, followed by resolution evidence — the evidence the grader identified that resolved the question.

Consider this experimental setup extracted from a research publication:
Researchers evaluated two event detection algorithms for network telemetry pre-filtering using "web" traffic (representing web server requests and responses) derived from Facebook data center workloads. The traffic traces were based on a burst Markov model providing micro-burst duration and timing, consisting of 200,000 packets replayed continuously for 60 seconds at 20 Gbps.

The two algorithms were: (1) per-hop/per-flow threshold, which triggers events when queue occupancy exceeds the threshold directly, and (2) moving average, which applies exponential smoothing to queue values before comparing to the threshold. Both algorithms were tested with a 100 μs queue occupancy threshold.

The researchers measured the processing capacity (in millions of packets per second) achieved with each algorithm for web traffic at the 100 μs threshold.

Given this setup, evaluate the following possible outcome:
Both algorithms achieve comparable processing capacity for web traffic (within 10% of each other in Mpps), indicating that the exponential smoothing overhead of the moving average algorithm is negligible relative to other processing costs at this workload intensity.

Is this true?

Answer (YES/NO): NO